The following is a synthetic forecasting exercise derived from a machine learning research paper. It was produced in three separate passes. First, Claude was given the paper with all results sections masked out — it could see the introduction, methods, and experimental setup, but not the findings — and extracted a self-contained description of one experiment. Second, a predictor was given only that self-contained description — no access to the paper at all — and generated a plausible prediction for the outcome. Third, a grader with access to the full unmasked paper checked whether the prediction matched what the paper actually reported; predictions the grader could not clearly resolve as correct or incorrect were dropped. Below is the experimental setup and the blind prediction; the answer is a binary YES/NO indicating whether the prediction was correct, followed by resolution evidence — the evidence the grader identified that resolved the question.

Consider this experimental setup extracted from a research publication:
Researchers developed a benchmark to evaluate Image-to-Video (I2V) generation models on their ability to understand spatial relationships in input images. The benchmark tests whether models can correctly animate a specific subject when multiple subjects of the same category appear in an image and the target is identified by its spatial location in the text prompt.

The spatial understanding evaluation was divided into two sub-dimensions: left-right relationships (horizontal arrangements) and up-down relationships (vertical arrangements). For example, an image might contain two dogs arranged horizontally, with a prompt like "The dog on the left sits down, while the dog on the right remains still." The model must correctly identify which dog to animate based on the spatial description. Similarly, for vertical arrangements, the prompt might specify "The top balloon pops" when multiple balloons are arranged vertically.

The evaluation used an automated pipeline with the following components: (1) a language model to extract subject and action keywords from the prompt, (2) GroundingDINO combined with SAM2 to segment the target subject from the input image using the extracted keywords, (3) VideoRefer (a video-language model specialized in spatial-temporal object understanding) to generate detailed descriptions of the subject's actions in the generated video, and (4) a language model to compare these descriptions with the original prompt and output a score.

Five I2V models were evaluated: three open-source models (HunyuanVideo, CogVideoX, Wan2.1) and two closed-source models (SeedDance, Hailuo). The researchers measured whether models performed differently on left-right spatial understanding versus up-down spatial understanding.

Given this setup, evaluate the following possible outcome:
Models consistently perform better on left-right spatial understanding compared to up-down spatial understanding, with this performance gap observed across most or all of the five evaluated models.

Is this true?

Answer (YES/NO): NO